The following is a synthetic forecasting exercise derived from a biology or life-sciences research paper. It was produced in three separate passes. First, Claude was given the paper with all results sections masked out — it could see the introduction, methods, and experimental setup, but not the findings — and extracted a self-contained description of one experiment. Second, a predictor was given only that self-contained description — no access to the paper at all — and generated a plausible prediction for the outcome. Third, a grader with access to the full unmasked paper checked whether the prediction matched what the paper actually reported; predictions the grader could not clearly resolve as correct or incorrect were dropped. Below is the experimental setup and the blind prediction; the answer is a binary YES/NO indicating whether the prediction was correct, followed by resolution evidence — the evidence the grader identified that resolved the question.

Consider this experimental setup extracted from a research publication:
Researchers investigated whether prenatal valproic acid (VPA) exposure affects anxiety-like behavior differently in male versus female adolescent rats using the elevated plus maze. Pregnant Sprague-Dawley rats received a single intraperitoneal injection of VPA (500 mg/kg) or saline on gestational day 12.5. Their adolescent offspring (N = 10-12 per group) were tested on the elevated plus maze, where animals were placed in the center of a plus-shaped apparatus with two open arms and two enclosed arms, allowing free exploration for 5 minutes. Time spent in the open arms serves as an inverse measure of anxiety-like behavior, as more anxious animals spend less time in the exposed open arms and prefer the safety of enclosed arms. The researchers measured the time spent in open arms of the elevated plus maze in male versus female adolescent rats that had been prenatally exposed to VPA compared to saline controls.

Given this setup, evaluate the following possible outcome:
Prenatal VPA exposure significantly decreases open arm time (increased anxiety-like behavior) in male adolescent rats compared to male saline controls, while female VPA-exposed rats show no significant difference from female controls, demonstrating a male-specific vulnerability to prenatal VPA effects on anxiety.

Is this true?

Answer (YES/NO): NO